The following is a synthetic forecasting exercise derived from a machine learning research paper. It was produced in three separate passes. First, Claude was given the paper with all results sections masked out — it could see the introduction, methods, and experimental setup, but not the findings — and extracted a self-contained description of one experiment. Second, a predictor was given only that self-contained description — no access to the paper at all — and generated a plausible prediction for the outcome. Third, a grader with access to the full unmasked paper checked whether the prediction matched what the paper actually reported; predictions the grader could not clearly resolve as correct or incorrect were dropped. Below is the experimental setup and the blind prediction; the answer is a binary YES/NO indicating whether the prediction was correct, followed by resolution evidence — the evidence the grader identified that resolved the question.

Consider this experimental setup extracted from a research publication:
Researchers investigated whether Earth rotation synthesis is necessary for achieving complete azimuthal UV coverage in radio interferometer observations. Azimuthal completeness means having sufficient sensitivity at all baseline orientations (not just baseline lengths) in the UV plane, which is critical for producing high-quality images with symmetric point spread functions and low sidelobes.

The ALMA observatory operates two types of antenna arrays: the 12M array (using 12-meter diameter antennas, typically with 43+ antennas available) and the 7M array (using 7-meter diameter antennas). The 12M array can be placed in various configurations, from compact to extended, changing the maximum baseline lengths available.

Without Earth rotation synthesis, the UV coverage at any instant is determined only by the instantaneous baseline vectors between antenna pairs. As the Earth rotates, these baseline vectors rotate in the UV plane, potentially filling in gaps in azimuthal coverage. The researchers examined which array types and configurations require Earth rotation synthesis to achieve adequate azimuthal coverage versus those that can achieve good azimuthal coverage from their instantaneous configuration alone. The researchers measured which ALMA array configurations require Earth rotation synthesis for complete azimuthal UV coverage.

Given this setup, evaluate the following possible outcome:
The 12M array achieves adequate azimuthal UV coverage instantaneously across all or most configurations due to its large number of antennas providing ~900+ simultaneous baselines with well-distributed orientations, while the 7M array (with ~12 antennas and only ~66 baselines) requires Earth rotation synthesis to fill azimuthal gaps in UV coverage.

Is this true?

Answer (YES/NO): NO